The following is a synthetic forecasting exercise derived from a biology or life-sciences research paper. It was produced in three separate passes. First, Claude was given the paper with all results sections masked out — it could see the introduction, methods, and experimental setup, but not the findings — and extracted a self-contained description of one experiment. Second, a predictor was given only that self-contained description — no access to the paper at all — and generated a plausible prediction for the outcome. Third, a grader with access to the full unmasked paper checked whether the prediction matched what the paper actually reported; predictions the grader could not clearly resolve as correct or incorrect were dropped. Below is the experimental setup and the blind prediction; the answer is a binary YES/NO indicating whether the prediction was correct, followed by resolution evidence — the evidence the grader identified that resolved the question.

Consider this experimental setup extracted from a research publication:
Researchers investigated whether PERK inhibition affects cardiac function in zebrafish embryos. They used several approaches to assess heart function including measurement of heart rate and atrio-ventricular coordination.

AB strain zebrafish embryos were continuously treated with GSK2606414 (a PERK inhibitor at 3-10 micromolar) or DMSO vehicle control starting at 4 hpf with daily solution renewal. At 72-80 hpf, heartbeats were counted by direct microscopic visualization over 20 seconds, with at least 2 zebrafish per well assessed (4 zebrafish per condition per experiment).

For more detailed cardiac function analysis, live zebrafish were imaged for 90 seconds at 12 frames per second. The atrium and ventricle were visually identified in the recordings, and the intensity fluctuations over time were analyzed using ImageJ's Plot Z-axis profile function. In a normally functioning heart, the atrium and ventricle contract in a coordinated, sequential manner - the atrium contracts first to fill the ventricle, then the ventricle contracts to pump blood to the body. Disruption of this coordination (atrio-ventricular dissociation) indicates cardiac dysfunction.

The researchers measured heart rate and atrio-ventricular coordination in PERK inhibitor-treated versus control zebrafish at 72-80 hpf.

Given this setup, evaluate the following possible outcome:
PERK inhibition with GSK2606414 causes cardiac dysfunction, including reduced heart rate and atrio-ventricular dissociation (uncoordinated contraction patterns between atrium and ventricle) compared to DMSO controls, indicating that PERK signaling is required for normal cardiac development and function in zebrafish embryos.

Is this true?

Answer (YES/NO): NO